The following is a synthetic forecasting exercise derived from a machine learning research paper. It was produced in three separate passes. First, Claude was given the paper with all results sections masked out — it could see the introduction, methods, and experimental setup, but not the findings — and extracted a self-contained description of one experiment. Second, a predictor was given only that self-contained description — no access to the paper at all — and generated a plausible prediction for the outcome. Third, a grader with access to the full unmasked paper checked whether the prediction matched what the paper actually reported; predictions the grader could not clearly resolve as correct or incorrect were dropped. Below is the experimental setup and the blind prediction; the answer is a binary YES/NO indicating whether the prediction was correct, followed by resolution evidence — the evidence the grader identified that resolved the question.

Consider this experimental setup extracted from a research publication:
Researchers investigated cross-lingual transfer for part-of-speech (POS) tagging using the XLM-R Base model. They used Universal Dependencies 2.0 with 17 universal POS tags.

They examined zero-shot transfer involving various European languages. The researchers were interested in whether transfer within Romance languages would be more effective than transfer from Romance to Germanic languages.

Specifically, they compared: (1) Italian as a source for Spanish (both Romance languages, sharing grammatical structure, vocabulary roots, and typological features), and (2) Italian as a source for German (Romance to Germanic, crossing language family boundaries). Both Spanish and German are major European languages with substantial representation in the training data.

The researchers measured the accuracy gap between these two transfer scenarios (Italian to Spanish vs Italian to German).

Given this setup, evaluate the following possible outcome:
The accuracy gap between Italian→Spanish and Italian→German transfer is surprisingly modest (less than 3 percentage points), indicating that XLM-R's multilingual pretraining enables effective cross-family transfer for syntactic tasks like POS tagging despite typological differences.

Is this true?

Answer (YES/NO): NO